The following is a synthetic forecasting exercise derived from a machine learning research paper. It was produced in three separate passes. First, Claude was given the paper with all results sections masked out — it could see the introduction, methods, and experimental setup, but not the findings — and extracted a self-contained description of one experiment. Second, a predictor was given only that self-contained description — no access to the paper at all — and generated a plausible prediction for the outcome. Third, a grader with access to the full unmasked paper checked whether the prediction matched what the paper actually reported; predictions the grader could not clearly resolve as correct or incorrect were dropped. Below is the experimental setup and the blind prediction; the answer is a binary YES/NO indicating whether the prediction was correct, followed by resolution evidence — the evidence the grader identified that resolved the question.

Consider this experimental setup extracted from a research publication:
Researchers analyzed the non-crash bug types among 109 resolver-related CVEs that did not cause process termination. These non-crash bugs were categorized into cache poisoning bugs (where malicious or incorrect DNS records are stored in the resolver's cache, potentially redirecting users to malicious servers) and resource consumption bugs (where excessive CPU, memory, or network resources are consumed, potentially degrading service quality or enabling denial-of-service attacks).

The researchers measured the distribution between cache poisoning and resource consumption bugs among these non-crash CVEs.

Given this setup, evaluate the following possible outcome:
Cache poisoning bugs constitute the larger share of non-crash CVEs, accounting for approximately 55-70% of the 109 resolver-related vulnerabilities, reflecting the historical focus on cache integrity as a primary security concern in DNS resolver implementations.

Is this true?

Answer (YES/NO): NO